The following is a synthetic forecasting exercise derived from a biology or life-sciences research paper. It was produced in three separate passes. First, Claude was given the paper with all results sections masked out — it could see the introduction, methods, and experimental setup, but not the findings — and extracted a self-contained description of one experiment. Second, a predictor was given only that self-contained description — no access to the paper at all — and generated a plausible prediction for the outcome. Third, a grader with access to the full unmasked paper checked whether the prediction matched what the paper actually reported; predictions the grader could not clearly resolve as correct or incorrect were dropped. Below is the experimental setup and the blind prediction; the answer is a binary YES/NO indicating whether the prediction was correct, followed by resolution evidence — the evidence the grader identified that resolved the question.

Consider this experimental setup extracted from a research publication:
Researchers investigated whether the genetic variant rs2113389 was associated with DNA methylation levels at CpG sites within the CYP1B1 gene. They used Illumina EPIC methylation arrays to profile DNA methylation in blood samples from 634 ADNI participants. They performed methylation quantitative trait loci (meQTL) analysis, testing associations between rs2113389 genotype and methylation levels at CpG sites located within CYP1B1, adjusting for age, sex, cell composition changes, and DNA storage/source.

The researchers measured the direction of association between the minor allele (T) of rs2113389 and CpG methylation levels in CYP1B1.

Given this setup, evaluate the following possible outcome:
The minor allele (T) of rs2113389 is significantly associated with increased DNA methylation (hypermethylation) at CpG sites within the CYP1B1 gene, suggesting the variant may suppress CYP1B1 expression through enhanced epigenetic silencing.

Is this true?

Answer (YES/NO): NO